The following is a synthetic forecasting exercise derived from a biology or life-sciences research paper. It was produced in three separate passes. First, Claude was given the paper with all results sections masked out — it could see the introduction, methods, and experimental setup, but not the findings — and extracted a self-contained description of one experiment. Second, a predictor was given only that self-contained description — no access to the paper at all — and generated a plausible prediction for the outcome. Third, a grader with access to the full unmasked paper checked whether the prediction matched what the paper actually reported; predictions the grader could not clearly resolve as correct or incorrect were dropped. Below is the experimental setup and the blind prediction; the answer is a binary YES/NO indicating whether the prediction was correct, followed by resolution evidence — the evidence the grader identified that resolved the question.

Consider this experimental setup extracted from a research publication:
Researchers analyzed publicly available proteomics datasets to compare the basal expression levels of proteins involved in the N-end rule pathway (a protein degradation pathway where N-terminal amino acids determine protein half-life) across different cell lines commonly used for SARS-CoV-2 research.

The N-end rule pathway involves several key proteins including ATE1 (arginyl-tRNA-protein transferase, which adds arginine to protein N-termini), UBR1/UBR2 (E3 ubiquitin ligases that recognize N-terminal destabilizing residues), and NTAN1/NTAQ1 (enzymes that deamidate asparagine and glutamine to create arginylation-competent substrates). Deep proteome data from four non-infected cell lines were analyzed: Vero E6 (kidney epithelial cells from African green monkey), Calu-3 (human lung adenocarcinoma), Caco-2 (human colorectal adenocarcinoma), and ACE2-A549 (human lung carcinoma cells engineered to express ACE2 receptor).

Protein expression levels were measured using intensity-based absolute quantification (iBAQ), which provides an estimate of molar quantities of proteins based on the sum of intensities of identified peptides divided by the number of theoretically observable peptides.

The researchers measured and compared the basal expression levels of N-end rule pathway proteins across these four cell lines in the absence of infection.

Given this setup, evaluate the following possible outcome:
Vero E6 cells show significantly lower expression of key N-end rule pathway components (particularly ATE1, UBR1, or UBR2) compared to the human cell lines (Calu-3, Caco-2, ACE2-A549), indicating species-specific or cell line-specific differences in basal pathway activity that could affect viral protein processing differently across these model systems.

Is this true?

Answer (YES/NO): NO